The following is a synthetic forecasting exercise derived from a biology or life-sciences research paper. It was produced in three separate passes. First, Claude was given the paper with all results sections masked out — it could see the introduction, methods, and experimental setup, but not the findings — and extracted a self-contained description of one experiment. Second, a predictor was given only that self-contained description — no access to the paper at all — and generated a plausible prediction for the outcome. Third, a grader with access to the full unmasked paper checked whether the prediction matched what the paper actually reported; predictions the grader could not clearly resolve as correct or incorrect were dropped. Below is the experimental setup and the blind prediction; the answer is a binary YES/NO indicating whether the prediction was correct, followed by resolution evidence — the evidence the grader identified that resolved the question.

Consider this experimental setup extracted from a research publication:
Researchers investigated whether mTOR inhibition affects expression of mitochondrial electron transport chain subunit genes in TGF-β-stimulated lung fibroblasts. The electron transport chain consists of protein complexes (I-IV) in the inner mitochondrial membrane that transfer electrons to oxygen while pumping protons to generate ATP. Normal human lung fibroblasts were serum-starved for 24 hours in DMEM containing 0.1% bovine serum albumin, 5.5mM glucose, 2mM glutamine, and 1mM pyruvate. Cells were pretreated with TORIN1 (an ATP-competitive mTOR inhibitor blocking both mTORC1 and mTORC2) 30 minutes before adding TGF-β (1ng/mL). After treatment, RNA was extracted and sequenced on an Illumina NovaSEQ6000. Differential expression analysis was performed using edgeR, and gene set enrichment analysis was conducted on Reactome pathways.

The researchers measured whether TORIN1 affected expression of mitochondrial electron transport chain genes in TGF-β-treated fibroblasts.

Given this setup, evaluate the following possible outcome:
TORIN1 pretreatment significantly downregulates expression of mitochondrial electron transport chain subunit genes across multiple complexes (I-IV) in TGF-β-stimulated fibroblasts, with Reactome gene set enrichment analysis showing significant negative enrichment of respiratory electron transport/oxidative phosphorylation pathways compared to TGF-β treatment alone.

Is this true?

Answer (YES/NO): NO